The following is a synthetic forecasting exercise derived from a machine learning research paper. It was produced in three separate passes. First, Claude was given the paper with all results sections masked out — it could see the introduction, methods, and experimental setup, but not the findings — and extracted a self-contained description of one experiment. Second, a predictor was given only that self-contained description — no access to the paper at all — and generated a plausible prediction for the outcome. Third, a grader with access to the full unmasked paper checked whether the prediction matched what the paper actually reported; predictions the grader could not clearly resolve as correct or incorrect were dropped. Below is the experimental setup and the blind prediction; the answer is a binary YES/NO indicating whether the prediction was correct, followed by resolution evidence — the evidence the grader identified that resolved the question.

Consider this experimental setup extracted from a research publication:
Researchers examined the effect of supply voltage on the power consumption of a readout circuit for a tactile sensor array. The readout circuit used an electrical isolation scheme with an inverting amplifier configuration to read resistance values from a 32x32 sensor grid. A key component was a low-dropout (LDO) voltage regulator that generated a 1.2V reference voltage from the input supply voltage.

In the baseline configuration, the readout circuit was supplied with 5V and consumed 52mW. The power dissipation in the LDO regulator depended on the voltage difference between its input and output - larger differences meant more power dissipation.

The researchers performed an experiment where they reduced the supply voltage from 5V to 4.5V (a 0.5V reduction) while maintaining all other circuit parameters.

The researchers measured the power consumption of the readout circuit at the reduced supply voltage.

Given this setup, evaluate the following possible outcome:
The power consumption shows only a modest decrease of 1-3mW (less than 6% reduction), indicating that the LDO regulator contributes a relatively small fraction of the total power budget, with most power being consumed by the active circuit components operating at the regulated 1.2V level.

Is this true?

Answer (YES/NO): NO